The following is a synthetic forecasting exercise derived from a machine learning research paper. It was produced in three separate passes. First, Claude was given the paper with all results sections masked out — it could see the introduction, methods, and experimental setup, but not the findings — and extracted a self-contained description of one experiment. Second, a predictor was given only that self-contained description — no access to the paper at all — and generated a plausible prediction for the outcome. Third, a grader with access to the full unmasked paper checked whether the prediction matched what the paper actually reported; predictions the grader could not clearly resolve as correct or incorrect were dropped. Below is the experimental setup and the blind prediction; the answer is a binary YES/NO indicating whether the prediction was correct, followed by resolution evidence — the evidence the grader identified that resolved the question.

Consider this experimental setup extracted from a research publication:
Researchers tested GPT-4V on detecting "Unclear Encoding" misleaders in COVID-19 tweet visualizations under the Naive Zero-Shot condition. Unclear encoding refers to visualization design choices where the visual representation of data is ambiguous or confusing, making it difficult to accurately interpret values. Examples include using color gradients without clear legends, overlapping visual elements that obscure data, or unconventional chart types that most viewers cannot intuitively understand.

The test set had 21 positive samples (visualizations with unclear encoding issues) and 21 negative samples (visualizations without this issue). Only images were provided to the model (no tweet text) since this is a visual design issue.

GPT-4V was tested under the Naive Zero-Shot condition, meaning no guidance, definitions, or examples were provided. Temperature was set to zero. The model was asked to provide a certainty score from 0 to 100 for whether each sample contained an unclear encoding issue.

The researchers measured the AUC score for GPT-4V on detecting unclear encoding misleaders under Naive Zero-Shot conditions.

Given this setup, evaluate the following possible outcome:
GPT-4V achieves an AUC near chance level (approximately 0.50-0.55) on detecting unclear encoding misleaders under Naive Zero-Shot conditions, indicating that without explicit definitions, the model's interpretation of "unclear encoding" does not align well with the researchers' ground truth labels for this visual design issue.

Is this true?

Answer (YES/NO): NO